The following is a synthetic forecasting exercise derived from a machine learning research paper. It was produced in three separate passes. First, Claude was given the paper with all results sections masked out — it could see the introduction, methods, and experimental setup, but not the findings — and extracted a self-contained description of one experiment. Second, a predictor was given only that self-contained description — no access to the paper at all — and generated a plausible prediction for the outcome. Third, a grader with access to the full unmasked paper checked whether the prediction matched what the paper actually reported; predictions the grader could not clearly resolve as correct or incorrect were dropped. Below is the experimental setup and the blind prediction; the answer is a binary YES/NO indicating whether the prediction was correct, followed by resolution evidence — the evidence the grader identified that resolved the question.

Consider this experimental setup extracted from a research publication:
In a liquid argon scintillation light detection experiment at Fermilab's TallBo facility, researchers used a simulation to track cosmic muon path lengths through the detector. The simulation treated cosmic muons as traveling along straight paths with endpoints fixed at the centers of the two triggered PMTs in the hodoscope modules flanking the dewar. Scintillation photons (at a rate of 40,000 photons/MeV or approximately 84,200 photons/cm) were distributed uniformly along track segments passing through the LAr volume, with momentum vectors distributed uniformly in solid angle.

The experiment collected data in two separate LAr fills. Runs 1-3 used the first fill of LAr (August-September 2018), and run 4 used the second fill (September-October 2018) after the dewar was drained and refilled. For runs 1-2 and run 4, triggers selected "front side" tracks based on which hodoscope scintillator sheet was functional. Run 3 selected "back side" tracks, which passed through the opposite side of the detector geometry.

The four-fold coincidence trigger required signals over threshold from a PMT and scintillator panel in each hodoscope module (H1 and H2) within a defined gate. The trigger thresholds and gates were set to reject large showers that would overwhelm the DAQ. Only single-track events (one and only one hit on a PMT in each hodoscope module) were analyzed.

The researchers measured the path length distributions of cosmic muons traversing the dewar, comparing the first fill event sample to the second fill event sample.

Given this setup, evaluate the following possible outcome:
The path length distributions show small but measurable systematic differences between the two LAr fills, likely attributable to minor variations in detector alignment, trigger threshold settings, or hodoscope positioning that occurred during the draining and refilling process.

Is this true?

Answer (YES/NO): NO